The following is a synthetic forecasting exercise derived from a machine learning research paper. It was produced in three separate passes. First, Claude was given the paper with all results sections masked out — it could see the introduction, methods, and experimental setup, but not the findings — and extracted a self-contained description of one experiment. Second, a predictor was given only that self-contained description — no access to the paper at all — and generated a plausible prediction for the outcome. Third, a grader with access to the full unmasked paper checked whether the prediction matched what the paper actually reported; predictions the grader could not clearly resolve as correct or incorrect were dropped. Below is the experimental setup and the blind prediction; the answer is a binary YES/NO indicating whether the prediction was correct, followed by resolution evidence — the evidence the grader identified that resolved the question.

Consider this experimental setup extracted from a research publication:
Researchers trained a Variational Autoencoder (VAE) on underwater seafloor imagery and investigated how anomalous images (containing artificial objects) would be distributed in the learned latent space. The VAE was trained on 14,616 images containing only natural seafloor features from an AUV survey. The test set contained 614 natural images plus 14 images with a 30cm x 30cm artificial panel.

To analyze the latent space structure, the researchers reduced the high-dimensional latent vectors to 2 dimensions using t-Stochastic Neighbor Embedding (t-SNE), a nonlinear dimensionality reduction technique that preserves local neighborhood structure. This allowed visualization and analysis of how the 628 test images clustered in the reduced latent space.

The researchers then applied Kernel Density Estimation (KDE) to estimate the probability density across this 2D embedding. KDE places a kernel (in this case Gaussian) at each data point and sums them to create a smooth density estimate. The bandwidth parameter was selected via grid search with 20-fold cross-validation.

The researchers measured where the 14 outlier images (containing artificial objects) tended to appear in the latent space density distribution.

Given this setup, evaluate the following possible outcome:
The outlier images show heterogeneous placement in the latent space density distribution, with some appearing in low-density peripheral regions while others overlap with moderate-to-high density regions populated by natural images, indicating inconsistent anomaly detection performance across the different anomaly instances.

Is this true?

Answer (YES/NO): NO